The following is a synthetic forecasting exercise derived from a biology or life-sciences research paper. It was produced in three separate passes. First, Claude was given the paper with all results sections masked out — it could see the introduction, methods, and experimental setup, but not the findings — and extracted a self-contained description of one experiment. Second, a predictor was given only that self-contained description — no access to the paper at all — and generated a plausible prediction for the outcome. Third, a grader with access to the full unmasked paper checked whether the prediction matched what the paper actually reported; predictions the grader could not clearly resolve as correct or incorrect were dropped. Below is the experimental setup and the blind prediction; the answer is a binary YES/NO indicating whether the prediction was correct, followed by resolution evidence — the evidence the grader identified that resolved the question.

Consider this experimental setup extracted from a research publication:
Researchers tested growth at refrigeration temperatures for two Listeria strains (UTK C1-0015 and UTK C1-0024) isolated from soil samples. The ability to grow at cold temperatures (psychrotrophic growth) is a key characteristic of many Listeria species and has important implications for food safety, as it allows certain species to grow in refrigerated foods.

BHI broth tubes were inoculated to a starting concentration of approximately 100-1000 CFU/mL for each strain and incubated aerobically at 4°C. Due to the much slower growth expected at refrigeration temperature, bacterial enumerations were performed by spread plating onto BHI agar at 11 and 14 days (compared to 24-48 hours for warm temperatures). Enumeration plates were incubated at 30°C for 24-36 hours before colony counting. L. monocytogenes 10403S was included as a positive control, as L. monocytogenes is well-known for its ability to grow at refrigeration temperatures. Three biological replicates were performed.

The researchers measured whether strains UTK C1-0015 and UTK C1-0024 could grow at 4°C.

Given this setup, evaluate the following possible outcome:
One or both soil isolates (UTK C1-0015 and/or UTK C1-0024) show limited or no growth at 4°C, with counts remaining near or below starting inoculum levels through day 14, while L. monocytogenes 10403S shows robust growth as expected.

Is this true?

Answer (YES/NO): NO